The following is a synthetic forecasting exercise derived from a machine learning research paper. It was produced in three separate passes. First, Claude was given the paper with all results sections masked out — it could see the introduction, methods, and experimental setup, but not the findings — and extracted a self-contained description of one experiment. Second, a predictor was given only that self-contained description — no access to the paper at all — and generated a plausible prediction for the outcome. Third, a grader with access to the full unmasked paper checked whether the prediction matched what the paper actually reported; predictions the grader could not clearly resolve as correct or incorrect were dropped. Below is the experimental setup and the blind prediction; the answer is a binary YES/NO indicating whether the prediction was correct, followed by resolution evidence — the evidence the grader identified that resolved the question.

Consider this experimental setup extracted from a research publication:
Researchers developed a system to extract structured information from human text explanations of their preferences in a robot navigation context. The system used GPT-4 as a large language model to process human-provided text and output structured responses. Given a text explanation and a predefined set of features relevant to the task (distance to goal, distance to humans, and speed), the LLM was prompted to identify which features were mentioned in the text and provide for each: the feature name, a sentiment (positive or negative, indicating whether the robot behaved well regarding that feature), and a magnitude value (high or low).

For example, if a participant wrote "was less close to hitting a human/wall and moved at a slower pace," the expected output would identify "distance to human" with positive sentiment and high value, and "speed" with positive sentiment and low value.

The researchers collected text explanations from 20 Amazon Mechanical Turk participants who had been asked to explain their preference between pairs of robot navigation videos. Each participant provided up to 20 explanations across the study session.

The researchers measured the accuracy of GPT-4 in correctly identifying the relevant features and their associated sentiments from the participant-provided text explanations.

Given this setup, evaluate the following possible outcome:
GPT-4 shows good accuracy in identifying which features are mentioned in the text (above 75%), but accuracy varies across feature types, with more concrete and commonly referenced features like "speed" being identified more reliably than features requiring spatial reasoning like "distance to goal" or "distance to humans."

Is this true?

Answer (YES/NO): NO